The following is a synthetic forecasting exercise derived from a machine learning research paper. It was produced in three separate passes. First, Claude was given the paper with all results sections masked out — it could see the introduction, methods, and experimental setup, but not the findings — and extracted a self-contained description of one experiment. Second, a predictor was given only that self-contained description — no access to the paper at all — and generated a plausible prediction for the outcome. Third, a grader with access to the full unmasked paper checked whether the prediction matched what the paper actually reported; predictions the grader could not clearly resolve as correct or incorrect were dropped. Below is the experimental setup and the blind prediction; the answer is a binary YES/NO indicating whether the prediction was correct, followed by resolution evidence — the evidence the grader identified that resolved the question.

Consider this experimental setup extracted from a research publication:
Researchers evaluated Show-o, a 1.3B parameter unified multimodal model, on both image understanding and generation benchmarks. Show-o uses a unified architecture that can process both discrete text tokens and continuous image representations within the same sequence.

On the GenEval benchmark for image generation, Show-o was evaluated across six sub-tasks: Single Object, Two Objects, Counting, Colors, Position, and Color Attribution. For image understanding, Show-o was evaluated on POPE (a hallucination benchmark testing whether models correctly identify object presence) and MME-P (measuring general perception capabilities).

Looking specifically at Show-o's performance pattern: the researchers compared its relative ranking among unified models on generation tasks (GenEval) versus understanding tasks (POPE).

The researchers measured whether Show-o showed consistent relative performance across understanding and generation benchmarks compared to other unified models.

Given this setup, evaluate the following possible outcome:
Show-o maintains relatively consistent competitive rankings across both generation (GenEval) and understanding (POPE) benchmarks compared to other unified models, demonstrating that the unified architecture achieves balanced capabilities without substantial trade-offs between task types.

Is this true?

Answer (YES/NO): NO